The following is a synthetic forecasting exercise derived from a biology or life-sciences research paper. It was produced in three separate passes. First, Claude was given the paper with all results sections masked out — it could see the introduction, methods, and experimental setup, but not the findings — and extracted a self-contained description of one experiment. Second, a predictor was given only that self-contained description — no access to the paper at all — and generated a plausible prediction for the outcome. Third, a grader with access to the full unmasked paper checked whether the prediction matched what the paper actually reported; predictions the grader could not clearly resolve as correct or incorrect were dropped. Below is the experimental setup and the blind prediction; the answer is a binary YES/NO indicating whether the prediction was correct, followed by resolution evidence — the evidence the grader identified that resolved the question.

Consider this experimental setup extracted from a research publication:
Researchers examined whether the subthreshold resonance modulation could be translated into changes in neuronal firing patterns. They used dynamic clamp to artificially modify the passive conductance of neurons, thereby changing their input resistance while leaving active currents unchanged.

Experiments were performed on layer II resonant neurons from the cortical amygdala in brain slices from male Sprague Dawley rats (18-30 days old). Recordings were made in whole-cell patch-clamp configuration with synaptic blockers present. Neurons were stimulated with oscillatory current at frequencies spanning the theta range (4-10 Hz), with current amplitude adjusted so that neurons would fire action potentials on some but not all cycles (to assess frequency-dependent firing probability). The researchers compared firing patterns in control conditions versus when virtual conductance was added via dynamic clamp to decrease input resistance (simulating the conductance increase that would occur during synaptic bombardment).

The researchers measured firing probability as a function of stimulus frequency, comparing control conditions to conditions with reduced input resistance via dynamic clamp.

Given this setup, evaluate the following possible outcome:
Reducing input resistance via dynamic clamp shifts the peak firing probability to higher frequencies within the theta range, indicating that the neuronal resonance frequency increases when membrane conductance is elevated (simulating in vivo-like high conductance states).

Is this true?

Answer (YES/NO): YES